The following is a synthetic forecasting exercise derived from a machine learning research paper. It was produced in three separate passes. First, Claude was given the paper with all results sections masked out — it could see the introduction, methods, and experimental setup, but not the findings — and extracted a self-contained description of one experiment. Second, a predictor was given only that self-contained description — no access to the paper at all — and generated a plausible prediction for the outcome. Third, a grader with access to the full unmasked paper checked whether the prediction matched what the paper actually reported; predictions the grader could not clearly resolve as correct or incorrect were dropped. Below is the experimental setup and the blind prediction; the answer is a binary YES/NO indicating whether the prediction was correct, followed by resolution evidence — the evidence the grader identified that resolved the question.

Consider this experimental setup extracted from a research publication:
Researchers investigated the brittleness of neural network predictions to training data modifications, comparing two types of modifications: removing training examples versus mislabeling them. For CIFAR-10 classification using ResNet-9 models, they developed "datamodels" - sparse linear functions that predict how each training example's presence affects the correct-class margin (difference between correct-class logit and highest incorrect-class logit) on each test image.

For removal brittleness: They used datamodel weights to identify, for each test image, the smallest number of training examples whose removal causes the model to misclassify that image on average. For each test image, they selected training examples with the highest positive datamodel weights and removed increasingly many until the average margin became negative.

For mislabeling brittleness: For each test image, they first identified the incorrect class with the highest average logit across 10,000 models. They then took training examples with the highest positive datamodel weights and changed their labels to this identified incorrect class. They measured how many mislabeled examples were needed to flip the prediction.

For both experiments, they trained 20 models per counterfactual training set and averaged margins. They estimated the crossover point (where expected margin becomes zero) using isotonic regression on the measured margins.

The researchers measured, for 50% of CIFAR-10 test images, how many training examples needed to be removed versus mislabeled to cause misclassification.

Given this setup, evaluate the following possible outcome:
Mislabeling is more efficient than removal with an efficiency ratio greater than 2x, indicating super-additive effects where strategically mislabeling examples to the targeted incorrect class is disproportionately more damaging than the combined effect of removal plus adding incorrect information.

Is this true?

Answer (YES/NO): YES